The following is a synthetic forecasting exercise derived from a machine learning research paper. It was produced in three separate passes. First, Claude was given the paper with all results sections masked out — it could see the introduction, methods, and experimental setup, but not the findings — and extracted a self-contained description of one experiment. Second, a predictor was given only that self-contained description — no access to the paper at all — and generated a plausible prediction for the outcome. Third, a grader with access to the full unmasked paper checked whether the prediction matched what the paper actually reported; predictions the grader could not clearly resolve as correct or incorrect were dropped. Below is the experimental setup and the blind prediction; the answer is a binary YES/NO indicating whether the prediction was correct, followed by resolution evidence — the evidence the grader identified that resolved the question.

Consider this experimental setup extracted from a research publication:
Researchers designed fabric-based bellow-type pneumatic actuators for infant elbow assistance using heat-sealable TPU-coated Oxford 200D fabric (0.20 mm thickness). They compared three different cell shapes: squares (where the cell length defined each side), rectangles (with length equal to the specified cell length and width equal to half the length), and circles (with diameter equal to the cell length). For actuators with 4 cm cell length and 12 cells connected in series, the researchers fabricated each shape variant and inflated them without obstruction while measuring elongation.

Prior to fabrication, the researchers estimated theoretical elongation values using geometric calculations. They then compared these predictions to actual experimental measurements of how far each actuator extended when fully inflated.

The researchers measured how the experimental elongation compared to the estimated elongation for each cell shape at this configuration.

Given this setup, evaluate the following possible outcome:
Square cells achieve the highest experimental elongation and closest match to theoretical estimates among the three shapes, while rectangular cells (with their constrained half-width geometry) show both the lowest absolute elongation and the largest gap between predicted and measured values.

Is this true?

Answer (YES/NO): NO